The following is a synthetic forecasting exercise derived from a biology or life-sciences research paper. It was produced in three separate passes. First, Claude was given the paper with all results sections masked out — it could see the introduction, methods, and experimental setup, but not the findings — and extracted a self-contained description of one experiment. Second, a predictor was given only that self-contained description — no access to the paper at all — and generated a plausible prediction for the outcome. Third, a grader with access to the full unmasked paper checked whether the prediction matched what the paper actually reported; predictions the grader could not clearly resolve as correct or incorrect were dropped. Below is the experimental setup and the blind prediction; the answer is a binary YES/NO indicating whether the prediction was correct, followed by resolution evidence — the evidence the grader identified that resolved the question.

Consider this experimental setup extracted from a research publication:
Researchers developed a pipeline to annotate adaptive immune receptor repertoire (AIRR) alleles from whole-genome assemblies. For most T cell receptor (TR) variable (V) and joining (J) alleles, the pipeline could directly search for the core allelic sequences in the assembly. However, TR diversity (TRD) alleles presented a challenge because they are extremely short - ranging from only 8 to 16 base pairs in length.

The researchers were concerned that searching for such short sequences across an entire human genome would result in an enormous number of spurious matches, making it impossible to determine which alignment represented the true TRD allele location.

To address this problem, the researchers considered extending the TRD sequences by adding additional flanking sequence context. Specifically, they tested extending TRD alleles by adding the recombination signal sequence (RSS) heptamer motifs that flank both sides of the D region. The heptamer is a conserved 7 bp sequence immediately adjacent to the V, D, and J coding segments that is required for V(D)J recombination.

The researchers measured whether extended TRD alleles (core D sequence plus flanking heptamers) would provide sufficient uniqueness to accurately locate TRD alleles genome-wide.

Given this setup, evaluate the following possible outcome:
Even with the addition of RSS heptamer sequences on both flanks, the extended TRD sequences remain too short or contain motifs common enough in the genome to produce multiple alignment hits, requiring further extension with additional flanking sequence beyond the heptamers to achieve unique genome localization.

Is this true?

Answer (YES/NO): NO